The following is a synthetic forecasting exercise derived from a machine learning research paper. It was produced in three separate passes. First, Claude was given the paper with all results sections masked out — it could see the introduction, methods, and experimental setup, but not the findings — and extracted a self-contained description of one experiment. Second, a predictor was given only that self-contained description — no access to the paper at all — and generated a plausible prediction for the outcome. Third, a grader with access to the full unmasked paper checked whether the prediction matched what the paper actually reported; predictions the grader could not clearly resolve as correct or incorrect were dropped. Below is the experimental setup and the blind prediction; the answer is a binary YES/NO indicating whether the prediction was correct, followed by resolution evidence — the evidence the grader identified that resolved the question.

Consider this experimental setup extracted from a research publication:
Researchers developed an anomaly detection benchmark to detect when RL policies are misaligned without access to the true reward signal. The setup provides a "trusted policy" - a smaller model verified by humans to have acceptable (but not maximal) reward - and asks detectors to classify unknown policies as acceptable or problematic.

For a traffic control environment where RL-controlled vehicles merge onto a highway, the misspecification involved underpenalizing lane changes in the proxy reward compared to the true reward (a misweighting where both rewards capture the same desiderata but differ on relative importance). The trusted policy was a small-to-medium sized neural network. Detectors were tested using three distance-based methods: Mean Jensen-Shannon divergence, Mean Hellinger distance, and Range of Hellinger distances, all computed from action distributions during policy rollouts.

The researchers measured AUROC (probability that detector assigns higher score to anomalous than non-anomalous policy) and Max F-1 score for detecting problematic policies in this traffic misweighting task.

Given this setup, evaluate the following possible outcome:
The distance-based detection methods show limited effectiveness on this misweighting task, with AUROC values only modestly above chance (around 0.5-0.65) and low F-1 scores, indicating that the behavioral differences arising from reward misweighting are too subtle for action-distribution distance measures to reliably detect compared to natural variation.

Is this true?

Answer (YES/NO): NO